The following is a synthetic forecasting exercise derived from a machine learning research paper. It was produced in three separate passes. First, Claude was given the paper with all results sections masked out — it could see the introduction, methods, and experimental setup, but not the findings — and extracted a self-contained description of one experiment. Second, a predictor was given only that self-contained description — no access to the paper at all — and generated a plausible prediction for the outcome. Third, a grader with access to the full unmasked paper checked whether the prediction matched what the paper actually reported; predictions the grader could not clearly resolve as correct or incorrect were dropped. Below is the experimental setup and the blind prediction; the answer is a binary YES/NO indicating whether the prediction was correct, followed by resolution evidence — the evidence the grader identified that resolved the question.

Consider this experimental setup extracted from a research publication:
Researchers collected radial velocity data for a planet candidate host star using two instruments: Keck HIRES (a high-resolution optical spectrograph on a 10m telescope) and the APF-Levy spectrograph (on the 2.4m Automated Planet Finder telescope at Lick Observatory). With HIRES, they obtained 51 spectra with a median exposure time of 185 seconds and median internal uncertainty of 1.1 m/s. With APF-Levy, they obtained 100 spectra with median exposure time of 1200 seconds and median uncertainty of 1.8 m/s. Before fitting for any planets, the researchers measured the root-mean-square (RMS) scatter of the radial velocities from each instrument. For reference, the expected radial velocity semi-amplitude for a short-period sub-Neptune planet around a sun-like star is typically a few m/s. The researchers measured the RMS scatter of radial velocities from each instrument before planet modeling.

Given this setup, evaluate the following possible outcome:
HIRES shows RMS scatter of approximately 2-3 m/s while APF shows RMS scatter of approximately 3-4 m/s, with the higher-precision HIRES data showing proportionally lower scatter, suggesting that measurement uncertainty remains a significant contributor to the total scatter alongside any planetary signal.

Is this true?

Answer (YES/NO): NO